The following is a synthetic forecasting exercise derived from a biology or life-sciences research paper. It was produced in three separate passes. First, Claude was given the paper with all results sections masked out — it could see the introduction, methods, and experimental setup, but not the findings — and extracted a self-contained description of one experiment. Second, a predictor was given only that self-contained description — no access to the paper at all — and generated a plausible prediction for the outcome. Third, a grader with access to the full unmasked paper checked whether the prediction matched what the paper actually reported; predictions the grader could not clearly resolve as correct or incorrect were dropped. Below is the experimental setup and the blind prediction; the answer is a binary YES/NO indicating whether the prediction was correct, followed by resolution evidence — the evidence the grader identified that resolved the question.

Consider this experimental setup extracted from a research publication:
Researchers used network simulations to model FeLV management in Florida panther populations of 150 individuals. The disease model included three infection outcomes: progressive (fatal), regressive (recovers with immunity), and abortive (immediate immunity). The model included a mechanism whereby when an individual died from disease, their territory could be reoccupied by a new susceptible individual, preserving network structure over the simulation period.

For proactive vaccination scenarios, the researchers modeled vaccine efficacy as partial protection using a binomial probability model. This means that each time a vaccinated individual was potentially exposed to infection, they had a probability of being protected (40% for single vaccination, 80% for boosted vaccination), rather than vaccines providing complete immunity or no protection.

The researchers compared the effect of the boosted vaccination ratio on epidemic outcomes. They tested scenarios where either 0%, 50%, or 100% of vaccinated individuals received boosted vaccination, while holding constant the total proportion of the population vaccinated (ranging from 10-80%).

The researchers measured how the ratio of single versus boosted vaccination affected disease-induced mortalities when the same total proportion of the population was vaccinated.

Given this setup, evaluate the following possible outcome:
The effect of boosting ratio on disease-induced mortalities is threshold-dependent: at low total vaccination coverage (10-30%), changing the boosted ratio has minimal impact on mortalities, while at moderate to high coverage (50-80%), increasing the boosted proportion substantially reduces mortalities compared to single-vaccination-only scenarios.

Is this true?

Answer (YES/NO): NO